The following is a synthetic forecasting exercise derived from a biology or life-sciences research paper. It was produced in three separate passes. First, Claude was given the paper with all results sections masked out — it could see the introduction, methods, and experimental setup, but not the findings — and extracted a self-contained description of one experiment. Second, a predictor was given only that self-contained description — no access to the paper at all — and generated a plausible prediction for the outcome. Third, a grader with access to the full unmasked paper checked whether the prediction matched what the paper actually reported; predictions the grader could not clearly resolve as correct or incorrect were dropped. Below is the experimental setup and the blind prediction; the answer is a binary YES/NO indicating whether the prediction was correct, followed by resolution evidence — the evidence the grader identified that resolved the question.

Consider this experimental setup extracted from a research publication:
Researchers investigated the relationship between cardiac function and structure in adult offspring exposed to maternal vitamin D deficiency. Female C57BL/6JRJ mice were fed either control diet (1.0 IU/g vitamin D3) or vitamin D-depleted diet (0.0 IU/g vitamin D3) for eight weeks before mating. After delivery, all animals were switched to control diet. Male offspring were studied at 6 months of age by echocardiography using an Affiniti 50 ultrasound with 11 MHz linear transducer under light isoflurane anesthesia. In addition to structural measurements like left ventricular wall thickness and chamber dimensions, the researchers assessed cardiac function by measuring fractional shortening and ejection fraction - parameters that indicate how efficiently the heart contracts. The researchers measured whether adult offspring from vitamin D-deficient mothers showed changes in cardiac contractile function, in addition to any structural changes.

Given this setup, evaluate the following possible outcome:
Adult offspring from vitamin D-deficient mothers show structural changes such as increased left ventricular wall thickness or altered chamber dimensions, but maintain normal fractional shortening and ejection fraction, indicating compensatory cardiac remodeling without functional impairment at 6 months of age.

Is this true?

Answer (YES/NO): NO